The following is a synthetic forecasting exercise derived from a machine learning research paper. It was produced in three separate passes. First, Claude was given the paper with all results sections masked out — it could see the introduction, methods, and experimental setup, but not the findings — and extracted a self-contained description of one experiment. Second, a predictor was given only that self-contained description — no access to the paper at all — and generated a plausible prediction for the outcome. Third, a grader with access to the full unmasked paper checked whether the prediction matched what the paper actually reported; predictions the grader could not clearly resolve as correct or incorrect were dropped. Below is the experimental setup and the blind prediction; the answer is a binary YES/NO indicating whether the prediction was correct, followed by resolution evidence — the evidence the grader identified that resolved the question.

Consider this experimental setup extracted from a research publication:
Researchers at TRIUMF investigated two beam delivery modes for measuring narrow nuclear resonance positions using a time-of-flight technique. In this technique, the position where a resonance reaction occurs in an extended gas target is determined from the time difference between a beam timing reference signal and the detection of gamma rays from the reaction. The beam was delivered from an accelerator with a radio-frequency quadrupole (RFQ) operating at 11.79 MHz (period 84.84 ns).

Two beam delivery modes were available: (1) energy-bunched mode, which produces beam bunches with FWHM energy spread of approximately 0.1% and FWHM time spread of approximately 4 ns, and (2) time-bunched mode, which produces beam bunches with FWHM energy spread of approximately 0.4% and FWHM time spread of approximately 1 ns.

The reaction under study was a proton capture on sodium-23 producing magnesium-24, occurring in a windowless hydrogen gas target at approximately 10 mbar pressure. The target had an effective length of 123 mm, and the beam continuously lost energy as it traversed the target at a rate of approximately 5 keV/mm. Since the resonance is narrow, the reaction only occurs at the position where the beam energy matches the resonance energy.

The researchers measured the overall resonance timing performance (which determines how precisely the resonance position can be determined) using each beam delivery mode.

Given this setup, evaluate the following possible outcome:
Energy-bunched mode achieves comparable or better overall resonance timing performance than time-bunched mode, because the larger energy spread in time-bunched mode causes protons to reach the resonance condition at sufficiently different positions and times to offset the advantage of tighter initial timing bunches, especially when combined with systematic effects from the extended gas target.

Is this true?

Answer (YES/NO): YES